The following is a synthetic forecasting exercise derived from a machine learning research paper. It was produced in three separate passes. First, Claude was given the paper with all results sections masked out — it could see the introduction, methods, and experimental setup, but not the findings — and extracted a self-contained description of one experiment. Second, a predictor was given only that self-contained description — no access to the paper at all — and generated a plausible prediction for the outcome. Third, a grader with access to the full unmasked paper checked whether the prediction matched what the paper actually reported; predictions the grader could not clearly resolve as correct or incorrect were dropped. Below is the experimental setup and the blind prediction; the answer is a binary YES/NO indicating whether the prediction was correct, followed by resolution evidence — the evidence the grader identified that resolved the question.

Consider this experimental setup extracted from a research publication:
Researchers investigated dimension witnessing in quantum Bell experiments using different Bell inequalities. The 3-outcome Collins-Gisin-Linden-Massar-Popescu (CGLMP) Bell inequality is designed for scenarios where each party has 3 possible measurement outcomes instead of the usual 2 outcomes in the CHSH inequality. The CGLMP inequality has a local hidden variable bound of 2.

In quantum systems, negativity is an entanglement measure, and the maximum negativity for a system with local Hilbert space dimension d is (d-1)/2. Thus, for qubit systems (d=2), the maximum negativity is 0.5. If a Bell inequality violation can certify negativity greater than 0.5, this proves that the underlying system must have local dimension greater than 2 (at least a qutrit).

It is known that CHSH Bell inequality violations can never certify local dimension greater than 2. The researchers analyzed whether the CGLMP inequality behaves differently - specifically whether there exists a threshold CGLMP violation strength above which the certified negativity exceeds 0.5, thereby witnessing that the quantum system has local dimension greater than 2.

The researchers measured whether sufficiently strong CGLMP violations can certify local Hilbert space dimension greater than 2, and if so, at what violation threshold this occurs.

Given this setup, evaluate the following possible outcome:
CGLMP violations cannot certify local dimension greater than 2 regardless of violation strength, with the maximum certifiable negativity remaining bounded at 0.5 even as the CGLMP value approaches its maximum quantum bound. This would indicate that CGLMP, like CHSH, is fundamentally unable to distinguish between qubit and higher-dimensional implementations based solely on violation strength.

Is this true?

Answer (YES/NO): NO